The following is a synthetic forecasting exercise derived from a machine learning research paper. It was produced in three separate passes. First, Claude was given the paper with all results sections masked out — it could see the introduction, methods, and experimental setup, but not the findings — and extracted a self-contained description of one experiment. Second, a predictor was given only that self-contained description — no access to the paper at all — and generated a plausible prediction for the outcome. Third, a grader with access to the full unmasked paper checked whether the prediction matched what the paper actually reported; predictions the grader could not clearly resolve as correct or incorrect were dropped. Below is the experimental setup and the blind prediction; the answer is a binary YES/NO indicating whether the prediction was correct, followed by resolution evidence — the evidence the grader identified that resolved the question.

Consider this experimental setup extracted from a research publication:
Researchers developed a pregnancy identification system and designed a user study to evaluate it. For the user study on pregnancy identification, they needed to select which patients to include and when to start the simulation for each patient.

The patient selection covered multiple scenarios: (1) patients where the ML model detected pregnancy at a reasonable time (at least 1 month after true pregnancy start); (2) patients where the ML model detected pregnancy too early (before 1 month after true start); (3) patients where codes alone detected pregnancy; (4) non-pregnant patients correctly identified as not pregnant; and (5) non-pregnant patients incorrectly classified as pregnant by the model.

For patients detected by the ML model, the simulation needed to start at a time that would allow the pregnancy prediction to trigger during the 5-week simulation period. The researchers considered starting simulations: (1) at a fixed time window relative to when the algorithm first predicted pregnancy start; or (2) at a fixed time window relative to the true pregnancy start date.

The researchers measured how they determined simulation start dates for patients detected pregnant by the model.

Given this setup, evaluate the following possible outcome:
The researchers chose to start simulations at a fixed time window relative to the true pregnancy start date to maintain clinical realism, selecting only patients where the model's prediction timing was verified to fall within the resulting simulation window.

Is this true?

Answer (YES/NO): NO